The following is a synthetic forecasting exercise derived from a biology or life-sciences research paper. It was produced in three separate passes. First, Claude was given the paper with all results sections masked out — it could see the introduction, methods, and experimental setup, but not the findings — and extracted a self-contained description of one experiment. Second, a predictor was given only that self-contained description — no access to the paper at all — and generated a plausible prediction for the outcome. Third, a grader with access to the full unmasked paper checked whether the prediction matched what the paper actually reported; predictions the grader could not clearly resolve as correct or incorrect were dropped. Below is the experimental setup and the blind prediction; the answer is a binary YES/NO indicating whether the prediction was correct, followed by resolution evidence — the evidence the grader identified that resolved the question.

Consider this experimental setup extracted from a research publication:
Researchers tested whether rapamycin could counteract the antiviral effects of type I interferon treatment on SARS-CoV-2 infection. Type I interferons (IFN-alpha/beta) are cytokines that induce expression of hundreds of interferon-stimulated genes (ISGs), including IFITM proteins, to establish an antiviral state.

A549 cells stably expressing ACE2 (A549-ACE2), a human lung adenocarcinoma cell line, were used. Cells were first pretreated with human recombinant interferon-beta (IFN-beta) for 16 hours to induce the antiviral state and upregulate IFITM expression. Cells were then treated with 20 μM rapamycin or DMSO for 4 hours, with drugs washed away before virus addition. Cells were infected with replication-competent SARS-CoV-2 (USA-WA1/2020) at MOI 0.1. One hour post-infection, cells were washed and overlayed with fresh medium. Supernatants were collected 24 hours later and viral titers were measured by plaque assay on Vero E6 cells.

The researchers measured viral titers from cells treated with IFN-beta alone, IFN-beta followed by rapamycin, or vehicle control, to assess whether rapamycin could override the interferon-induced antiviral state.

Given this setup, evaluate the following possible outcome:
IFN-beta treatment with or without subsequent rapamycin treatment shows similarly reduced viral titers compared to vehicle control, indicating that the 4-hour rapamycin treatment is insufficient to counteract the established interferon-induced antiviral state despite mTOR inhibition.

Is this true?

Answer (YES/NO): NO